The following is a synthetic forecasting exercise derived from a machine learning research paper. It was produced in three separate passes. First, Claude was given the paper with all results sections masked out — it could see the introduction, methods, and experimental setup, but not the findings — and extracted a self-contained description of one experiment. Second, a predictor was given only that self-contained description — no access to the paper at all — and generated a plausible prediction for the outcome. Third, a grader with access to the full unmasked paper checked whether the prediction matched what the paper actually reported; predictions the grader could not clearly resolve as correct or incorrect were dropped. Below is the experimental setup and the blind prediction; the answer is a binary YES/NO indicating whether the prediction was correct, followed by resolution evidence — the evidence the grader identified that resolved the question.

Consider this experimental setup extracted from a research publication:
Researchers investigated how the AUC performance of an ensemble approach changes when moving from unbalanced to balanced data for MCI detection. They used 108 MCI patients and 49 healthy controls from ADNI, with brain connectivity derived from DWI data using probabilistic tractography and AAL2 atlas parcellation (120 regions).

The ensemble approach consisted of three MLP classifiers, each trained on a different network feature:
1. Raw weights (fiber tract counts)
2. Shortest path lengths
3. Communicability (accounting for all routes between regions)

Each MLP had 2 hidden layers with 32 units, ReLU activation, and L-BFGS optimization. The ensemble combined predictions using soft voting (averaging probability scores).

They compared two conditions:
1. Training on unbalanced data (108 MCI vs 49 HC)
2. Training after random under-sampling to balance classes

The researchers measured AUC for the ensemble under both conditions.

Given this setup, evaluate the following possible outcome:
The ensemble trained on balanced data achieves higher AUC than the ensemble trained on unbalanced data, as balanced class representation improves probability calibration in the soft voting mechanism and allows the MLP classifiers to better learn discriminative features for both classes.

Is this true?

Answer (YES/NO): YES